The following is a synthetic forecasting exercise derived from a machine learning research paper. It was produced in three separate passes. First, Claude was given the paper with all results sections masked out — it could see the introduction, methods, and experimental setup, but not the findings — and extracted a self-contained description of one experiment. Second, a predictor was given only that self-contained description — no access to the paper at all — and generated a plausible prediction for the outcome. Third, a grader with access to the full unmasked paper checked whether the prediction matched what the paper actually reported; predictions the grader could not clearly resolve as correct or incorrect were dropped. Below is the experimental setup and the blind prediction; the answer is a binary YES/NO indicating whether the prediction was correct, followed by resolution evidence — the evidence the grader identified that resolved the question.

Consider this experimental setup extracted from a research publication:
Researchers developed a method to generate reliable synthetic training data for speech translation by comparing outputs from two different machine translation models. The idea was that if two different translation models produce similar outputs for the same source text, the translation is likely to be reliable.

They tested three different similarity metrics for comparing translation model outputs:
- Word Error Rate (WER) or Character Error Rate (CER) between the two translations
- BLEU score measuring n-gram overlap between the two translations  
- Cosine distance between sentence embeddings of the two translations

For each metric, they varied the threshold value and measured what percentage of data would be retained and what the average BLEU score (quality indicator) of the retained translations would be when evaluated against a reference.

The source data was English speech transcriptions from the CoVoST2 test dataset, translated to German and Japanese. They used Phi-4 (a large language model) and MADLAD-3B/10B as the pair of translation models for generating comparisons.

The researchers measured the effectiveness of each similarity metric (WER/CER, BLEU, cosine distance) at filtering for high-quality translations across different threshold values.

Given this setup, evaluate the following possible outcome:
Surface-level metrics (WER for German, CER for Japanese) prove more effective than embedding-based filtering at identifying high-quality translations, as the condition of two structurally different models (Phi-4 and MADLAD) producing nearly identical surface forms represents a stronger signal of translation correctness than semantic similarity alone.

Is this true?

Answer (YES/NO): YES